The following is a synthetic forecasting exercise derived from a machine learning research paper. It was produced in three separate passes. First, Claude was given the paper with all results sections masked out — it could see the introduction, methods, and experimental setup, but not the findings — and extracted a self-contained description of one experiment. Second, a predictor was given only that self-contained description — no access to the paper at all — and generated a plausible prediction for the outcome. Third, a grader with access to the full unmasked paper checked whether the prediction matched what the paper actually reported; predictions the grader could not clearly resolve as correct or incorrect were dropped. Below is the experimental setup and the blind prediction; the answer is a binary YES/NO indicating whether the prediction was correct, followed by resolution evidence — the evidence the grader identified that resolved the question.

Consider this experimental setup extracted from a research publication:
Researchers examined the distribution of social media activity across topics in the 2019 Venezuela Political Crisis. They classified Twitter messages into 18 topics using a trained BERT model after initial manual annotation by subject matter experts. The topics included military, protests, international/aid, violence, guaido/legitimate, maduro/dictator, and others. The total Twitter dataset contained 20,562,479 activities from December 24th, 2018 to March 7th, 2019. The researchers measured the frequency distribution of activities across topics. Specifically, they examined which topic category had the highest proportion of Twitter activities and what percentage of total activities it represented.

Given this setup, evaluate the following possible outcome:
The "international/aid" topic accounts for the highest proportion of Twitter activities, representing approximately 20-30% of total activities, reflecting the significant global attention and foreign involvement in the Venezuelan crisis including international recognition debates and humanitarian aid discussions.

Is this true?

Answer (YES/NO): NO